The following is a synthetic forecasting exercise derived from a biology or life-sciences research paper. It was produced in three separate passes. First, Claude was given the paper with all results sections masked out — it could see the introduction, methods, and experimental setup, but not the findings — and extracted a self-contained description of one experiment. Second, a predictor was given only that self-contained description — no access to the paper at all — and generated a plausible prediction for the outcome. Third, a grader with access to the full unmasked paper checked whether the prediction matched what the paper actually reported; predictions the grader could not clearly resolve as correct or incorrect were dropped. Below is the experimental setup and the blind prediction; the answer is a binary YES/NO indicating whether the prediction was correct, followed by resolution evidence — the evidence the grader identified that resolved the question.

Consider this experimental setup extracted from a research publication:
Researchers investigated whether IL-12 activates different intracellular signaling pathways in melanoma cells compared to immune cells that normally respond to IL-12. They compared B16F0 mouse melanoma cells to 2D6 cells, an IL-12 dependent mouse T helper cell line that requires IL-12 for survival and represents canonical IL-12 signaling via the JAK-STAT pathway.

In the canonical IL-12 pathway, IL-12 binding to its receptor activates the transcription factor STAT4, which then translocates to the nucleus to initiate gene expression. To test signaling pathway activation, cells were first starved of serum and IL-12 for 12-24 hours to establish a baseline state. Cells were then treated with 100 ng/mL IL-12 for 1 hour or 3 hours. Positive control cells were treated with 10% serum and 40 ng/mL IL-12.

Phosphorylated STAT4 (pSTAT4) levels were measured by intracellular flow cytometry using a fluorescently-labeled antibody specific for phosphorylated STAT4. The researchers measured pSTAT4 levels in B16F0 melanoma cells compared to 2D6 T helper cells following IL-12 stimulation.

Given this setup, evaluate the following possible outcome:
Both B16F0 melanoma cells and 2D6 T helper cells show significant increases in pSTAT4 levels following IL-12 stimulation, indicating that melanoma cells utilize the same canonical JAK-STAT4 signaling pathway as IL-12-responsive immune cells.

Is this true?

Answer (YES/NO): NO